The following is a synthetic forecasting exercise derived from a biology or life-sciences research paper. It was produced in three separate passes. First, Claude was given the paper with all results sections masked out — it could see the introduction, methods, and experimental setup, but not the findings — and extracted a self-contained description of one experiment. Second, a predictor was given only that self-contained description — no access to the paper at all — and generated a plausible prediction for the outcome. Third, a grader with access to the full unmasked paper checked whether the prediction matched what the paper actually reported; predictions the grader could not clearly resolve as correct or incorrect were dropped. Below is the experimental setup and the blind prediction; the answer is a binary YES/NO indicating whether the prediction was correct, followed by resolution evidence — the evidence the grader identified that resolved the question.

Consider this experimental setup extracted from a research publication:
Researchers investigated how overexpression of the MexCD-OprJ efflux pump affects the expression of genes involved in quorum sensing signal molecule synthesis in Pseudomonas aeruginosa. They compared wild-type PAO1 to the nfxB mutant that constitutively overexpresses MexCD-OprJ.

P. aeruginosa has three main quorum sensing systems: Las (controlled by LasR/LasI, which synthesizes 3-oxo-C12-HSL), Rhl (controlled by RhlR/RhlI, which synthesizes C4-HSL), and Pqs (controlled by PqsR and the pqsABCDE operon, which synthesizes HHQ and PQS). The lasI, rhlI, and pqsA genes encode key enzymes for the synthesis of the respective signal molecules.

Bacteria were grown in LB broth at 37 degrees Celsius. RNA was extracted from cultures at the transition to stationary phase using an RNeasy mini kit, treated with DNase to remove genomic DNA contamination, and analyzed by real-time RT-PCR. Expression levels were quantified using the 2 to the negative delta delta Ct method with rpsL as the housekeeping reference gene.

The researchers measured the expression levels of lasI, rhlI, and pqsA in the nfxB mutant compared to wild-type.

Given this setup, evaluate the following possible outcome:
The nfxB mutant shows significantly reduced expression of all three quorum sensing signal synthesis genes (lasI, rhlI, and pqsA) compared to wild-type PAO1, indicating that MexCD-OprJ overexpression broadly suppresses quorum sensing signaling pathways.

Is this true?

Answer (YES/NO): NO